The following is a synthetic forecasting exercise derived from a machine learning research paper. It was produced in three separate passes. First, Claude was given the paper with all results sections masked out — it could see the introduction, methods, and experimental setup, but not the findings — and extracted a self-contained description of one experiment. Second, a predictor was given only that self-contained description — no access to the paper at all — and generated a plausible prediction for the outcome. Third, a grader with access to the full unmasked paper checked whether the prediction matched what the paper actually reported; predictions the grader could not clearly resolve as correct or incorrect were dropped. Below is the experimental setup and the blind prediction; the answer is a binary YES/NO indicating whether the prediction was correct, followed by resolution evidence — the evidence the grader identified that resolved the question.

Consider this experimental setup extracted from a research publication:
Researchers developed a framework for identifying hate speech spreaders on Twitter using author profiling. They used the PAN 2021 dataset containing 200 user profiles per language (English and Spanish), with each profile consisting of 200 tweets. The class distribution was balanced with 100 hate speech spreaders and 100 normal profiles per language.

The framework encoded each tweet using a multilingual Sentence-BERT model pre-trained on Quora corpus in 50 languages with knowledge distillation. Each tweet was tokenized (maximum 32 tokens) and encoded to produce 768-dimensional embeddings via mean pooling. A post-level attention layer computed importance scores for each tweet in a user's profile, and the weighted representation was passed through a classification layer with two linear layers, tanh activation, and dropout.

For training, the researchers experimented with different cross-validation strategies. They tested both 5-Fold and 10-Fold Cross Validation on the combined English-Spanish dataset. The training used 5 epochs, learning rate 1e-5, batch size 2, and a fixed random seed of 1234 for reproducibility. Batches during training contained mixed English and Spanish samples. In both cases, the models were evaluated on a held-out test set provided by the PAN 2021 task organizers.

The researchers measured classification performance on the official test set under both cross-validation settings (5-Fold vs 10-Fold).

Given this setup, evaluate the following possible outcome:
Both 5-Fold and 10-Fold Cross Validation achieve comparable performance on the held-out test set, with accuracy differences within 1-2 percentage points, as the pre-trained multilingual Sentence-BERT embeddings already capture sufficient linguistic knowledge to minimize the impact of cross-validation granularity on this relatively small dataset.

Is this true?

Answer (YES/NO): NO